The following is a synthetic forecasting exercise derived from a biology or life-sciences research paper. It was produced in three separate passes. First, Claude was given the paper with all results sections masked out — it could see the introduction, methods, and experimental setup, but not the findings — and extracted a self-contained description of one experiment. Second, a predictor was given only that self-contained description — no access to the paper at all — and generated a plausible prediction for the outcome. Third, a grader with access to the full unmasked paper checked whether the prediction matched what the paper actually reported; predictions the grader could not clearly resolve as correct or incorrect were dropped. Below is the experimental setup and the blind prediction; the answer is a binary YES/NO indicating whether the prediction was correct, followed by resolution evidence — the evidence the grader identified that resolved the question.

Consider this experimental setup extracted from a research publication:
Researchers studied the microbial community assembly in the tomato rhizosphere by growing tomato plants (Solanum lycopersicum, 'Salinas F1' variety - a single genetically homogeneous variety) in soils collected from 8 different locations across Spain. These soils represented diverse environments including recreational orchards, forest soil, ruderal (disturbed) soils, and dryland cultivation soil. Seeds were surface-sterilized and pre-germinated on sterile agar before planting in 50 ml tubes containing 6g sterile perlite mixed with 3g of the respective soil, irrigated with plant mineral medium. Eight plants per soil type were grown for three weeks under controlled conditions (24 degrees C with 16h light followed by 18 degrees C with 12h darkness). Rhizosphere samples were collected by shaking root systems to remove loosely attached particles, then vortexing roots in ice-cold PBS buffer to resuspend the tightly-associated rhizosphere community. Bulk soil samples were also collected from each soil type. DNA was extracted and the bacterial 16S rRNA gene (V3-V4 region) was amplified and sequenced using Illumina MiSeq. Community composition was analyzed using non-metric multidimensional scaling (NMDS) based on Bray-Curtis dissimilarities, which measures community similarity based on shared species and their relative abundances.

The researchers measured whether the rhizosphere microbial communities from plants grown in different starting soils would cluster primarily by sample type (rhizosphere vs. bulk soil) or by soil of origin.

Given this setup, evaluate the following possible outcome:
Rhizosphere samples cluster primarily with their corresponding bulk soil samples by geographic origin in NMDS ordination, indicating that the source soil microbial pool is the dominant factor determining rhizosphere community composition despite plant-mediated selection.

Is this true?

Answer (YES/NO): NO